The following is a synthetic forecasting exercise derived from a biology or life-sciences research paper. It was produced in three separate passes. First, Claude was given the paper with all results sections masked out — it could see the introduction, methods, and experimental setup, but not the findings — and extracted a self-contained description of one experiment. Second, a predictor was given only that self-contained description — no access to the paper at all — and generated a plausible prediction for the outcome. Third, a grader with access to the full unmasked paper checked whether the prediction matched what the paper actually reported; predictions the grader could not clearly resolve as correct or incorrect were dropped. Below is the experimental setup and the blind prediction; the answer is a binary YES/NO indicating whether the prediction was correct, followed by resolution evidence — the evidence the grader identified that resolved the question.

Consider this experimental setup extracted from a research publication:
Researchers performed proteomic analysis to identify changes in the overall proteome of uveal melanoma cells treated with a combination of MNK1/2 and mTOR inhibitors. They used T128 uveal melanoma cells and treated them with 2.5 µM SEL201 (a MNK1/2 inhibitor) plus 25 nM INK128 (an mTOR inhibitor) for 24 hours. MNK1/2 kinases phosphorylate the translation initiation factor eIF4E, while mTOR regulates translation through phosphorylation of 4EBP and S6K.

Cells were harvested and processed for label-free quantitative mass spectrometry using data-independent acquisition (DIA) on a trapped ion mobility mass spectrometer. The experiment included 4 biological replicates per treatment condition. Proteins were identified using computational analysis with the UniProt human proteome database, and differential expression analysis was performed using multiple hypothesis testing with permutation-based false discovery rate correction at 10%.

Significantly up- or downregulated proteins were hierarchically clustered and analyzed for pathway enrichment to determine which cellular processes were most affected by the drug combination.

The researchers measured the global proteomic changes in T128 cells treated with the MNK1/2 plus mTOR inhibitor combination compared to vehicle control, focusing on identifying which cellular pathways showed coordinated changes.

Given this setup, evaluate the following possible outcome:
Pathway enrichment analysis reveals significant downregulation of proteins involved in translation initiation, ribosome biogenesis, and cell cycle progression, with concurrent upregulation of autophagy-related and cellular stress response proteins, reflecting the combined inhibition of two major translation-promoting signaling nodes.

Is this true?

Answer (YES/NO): NO